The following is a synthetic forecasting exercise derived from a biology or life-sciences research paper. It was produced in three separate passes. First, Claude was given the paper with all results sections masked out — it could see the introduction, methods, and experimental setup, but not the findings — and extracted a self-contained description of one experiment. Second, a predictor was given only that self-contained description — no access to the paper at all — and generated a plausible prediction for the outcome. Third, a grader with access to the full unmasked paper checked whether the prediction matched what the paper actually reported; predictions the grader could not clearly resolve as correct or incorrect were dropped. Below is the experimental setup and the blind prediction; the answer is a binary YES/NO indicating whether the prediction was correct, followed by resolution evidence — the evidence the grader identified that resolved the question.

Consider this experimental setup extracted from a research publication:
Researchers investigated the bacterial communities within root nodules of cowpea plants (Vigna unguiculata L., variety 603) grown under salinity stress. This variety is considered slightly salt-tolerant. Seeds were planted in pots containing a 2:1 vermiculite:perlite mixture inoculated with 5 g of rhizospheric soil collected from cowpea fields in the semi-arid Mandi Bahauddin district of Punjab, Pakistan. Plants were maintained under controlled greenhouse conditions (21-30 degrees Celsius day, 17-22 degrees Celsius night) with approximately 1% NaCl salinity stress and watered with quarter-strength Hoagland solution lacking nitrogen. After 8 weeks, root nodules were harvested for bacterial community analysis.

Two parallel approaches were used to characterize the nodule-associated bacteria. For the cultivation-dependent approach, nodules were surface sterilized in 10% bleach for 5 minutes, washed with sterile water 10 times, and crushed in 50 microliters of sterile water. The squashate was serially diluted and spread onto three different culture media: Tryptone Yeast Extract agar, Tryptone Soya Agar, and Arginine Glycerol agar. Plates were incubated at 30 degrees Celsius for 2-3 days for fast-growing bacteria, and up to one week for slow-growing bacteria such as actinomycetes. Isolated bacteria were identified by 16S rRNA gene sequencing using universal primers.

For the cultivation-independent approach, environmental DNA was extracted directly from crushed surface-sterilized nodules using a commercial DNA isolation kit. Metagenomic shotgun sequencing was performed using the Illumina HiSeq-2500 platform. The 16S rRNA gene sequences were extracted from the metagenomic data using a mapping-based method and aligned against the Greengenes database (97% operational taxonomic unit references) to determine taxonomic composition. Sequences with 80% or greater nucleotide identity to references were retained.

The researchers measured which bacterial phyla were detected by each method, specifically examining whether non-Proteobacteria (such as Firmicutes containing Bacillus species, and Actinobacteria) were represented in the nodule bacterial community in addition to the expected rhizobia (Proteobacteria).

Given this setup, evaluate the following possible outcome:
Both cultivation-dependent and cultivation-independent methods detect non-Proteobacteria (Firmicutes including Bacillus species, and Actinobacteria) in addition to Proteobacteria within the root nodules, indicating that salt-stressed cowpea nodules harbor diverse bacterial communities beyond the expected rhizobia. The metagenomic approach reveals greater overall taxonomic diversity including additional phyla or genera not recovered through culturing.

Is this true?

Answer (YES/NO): NO